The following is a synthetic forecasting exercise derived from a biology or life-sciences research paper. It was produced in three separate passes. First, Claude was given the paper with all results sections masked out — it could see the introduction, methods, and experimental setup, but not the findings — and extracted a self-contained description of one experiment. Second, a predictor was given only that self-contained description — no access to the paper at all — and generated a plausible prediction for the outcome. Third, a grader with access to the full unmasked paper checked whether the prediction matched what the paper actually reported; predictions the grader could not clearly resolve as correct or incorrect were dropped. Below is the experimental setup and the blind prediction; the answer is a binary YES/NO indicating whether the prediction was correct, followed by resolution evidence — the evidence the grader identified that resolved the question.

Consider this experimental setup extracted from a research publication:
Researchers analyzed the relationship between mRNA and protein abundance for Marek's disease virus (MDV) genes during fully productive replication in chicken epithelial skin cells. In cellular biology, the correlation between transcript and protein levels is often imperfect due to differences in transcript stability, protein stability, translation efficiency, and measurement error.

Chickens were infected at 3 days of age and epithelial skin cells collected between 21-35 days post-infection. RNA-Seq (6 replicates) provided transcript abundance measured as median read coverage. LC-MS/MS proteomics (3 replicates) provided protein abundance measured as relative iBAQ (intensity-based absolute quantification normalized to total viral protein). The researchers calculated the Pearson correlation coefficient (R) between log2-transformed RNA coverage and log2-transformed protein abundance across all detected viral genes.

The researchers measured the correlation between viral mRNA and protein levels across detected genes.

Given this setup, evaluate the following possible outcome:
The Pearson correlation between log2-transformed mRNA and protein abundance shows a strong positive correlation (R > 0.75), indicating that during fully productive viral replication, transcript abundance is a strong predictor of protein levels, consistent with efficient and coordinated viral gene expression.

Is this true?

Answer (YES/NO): NO